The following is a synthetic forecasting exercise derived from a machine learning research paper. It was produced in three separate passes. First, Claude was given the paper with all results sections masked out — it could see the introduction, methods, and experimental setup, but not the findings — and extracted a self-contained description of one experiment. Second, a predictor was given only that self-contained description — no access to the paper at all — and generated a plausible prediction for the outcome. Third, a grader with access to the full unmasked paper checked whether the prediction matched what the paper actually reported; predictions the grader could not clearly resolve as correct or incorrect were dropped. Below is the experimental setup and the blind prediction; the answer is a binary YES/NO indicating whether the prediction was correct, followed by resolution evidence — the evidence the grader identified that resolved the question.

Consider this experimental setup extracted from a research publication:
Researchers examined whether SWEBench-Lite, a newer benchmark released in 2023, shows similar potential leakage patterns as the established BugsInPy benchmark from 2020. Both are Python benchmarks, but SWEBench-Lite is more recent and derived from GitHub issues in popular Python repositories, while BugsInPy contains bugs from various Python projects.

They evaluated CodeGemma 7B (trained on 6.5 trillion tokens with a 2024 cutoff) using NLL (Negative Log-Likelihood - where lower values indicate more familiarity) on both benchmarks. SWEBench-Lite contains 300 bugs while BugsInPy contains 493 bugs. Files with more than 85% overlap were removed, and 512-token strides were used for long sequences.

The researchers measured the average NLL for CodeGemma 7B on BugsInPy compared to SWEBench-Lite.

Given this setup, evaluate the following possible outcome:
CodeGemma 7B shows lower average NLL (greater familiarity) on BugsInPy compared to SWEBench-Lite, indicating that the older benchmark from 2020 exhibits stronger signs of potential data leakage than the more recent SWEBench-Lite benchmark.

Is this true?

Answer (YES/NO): YES